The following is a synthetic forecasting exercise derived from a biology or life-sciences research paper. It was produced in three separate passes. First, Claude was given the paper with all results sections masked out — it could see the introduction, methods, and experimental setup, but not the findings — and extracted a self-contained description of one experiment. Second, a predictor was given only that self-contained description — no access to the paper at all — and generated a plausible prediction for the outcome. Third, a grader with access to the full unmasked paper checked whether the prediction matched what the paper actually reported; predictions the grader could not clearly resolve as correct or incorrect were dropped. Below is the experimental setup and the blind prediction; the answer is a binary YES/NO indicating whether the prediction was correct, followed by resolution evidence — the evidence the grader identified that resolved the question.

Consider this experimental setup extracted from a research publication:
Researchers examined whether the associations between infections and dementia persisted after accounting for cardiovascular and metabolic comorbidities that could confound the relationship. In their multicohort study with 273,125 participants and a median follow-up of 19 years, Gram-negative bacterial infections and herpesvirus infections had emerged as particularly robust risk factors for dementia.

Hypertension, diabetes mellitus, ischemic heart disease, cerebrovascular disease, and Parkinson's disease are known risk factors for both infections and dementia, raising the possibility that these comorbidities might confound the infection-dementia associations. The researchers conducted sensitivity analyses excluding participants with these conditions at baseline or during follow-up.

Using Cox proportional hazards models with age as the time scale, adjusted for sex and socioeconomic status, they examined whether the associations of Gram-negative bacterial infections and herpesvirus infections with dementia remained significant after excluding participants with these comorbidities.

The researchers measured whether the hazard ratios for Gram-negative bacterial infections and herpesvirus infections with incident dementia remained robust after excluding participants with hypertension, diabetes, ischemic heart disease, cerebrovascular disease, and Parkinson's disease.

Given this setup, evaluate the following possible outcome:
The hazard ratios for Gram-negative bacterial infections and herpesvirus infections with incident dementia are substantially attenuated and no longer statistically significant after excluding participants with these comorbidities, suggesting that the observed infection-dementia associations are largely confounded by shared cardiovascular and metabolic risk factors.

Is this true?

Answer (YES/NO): NO